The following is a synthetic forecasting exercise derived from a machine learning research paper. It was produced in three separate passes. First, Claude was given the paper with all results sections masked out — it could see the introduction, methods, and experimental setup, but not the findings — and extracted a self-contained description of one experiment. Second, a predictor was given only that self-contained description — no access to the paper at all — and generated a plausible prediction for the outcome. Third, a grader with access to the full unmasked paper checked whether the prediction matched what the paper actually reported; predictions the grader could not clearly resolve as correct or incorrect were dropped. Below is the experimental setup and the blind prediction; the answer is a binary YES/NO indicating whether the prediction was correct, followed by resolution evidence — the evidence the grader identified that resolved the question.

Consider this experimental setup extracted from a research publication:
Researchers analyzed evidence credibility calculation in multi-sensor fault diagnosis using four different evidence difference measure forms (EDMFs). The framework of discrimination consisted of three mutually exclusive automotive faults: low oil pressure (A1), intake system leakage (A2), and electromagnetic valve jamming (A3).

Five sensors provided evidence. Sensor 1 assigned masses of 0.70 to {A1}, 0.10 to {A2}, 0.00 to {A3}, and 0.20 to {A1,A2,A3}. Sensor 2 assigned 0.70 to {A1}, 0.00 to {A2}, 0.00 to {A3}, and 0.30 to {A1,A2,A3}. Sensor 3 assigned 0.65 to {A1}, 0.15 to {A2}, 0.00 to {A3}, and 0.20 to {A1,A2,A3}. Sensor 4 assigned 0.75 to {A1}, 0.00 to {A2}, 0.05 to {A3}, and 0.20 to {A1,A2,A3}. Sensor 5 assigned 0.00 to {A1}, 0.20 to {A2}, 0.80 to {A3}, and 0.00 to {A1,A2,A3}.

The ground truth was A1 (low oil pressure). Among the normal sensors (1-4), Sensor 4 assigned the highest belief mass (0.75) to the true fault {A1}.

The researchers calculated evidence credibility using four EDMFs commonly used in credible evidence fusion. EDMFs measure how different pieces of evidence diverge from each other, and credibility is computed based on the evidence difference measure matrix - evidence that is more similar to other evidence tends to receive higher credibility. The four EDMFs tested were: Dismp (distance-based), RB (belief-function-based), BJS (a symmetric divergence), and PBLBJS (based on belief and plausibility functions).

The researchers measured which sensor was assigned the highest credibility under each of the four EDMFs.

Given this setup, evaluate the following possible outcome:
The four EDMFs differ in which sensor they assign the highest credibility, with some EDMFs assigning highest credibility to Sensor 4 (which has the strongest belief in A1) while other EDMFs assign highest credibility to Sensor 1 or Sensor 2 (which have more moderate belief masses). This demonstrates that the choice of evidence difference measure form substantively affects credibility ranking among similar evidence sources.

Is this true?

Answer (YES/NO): NO